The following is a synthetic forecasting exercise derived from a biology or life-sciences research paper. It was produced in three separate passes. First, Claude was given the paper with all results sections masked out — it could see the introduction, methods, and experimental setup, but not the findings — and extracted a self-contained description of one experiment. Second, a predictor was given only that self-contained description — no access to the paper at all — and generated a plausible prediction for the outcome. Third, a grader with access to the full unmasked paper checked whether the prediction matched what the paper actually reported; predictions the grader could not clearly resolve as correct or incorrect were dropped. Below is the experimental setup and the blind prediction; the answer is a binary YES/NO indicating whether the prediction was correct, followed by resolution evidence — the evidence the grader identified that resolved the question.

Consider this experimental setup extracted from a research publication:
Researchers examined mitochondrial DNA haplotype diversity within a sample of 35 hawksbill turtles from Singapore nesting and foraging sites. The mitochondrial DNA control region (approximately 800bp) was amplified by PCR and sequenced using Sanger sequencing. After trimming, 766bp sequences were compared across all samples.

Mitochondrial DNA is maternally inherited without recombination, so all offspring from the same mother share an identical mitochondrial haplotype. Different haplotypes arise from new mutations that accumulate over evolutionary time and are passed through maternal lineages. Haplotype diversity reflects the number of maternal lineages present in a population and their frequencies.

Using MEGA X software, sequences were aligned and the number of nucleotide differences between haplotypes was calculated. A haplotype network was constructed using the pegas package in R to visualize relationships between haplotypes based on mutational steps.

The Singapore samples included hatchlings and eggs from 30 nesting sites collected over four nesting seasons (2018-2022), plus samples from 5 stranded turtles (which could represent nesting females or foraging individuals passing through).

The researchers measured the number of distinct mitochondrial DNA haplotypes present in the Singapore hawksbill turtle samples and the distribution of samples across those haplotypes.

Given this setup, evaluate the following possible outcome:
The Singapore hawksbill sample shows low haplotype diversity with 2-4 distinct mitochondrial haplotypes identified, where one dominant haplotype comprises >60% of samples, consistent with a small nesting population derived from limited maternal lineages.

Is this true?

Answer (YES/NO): NO